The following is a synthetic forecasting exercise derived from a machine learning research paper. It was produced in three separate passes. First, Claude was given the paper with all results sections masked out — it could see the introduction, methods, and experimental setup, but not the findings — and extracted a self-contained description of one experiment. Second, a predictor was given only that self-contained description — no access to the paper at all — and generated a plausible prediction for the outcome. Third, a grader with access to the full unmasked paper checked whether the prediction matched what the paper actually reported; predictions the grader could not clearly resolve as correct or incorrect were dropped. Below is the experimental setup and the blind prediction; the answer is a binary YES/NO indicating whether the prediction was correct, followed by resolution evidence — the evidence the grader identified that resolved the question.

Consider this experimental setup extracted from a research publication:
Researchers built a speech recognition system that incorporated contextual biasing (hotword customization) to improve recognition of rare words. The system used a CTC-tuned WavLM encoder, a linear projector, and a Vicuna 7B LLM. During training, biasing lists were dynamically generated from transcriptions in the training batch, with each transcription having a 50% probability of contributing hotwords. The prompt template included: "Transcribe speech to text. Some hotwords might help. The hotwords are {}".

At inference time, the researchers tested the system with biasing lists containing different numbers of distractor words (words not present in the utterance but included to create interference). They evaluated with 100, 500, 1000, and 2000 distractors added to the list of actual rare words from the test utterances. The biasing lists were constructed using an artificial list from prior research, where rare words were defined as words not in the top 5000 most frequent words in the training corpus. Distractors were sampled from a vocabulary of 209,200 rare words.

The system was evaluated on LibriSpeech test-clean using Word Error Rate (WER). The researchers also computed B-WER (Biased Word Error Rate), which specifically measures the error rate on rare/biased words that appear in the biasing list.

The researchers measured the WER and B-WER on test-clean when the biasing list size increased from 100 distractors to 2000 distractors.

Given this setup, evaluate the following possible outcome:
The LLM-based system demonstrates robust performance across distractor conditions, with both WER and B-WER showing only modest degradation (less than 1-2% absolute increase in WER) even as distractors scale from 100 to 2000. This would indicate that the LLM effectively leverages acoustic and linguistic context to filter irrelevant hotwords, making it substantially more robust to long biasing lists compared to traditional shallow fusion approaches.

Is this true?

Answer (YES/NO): YES